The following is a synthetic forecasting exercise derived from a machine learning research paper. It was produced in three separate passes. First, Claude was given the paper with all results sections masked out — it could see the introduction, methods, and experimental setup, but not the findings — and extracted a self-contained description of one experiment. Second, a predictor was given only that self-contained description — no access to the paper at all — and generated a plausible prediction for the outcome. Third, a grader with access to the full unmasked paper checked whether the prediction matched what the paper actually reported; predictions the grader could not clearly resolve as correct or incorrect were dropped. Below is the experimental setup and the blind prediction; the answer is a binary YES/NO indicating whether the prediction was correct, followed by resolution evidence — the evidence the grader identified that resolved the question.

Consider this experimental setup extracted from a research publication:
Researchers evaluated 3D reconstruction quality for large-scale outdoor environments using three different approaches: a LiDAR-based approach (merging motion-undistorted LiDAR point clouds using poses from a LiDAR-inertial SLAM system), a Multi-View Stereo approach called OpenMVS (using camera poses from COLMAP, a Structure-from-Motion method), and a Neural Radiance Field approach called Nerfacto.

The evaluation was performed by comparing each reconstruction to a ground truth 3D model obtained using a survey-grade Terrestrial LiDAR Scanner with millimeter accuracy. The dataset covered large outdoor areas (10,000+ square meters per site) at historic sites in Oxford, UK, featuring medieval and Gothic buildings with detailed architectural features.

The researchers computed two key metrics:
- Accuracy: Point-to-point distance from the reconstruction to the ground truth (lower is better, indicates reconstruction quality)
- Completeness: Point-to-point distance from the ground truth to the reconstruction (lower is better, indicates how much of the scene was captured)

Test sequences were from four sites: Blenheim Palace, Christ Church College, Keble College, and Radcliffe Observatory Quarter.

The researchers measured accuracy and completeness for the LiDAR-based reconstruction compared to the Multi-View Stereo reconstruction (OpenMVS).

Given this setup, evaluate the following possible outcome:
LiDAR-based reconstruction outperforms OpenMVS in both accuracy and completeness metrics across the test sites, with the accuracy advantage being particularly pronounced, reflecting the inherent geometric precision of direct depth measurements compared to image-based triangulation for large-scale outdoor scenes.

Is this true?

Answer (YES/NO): NO